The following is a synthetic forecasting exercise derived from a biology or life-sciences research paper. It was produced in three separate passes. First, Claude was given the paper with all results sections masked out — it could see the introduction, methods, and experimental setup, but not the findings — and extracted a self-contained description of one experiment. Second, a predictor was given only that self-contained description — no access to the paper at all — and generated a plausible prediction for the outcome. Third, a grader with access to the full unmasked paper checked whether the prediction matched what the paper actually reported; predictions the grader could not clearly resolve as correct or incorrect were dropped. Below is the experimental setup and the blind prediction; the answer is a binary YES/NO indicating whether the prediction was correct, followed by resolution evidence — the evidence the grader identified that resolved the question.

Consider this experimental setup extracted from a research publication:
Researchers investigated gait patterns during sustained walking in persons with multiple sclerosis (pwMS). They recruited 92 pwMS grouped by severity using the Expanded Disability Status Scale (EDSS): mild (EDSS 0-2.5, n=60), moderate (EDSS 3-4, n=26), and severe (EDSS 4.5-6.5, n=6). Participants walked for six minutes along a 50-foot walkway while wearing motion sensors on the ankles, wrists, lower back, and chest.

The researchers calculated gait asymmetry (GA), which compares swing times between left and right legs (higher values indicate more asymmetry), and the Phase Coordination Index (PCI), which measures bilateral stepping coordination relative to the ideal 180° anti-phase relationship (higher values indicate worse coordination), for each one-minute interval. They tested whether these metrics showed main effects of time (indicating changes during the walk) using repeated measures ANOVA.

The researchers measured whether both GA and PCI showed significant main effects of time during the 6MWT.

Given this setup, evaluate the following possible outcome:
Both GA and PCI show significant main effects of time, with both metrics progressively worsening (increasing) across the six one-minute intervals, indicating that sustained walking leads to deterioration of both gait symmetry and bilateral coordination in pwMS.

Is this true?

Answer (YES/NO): YES